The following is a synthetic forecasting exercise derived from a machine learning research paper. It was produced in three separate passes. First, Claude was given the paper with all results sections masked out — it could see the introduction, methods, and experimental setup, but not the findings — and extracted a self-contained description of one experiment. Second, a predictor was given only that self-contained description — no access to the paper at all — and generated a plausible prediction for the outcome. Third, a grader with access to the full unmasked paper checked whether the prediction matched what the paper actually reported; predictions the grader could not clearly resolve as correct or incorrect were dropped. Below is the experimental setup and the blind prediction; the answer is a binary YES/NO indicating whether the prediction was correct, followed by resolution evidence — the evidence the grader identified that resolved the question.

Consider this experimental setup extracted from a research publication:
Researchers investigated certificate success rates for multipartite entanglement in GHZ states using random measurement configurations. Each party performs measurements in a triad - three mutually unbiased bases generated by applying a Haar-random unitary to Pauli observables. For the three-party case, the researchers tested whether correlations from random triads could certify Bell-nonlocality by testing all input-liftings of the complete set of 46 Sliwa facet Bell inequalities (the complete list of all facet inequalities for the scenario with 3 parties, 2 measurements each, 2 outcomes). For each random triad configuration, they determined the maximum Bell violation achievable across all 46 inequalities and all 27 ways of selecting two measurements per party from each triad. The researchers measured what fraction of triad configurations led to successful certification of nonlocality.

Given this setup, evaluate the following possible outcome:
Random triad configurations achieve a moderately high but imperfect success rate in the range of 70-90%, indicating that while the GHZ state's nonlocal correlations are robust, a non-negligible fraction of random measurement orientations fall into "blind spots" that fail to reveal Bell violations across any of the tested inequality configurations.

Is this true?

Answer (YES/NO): NO